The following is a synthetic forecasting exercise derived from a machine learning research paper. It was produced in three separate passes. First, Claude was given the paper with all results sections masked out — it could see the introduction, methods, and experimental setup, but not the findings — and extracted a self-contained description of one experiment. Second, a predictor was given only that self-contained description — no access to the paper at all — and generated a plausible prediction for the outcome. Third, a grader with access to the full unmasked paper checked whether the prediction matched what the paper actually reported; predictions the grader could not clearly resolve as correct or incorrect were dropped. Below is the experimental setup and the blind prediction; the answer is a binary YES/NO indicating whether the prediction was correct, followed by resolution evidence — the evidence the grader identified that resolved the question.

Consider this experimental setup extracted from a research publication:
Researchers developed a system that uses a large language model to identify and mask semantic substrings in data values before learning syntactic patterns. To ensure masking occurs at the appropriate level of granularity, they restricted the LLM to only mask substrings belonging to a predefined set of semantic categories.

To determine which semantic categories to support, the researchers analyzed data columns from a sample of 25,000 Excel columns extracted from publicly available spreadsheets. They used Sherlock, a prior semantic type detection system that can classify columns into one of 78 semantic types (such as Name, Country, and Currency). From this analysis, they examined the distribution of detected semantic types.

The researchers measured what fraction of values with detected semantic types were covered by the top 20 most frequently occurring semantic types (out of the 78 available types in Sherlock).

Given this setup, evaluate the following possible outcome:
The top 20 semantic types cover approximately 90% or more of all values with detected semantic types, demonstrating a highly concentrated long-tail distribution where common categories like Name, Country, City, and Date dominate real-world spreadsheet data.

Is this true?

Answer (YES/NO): YES